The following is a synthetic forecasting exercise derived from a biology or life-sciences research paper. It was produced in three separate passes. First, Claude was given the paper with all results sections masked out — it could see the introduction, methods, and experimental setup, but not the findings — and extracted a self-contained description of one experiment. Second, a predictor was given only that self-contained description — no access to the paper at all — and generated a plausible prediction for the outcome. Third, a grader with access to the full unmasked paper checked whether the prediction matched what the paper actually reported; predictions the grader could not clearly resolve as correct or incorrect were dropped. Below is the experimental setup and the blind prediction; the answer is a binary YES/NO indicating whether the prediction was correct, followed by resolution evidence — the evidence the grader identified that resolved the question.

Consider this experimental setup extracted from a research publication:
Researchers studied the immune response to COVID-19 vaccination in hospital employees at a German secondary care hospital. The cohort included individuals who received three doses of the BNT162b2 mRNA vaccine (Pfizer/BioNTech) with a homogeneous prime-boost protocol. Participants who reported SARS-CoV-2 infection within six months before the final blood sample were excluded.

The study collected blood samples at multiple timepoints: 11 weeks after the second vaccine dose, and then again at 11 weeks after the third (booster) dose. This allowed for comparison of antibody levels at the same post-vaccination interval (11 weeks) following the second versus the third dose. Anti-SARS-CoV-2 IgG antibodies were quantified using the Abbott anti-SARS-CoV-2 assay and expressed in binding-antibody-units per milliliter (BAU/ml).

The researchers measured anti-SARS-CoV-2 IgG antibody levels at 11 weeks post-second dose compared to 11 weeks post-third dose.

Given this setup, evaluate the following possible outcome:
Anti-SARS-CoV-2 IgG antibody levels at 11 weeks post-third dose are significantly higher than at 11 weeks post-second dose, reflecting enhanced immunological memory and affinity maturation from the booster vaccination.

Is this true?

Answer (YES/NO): YES